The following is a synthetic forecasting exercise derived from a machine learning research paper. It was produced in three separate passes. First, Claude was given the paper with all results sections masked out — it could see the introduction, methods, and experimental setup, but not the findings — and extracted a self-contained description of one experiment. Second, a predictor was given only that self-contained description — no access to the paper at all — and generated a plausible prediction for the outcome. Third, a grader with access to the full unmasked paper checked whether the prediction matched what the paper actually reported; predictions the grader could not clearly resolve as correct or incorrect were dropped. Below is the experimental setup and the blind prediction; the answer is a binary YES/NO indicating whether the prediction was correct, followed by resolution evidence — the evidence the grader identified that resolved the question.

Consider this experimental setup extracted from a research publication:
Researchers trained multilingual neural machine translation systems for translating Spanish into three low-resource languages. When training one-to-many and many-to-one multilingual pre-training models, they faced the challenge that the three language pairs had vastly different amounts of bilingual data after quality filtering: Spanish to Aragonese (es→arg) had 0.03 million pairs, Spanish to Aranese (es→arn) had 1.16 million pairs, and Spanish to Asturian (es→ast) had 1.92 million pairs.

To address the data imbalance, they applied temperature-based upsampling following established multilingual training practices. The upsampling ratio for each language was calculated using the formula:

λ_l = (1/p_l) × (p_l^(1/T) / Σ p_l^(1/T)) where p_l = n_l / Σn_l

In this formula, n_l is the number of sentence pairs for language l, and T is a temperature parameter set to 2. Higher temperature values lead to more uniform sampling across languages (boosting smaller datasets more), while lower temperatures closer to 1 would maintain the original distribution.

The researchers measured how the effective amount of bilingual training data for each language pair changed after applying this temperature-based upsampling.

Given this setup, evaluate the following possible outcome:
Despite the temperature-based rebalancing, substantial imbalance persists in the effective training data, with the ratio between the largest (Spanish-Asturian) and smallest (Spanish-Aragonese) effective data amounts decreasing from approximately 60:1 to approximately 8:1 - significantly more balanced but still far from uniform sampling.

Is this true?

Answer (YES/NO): NO